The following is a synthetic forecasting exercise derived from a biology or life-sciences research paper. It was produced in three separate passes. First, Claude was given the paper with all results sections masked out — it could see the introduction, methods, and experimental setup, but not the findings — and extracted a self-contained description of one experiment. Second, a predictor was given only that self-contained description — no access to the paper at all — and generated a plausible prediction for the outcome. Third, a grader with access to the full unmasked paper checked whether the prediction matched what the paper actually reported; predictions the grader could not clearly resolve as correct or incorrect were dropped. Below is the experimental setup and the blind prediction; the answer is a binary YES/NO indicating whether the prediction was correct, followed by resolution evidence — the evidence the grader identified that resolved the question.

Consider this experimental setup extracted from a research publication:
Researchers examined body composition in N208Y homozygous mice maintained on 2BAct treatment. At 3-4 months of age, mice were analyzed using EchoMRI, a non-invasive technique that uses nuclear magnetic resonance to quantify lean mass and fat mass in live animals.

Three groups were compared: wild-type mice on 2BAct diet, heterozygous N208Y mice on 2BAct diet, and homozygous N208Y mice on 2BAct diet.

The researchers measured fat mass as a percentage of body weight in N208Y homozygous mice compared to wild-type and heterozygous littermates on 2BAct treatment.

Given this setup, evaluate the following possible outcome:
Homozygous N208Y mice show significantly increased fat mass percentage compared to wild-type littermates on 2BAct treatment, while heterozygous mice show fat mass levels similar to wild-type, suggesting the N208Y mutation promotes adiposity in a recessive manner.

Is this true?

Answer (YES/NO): NO